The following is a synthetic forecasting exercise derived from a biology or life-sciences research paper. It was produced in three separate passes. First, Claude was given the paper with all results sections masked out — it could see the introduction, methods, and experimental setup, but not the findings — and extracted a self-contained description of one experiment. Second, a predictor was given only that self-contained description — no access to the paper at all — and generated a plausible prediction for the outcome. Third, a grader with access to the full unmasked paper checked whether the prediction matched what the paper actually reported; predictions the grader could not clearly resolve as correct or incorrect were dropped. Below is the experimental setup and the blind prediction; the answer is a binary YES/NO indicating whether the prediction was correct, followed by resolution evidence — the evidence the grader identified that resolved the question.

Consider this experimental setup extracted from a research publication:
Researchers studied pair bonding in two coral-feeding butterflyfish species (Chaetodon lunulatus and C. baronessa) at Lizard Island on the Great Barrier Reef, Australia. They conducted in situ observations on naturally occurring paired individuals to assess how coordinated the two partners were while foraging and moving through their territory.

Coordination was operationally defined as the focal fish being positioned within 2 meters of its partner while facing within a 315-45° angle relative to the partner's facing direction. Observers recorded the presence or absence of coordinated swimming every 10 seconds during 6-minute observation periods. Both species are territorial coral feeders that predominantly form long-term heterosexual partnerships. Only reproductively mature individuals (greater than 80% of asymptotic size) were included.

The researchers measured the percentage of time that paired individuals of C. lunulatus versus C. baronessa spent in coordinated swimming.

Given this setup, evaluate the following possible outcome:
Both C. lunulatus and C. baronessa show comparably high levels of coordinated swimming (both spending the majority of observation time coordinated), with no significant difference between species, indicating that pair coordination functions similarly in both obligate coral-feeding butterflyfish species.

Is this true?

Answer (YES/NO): NO